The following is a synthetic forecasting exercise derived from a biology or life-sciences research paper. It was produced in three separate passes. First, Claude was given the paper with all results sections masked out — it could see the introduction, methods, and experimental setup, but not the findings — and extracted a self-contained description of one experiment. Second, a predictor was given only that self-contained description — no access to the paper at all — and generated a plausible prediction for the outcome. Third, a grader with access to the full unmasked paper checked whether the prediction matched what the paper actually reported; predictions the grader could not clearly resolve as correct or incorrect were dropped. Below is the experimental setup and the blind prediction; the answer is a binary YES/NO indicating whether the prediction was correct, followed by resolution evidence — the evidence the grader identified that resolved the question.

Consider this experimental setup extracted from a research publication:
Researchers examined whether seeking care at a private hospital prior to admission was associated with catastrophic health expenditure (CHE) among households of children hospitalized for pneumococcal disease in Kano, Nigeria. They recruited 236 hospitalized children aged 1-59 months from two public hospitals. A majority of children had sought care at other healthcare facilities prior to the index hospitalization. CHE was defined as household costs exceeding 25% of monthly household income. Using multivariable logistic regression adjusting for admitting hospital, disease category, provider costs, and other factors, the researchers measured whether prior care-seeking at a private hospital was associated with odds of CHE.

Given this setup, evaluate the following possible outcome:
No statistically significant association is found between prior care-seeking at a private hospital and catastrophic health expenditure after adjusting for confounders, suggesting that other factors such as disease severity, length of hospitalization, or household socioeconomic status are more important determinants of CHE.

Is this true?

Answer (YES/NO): NO